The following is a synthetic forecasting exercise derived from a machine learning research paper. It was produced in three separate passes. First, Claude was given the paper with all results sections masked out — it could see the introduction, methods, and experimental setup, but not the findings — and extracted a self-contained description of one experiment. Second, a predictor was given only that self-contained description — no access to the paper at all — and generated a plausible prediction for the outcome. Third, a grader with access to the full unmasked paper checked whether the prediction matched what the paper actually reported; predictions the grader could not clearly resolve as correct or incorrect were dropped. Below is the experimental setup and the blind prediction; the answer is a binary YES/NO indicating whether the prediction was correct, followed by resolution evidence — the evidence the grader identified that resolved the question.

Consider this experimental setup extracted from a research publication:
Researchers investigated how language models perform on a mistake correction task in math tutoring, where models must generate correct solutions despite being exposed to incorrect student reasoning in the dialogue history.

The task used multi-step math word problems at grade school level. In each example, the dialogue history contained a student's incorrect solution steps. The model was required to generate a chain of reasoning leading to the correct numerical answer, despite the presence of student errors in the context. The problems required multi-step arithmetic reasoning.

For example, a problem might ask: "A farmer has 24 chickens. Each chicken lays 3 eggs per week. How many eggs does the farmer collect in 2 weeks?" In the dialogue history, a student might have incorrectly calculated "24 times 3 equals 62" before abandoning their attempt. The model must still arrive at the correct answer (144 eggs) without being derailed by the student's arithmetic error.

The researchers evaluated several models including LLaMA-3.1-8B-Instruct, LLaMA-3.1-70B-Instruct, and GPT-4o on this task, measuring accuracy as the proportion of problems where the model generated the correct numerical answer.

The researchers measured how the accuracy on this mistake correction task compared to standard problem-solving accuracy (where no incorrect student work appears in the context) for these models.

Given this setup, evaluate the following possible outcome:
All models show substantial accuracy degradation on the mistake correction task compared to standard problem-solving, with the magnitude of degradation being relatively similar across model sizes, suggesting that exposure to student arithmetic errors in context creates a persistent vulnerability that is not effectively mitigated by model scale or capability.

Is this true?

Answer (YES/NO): NO